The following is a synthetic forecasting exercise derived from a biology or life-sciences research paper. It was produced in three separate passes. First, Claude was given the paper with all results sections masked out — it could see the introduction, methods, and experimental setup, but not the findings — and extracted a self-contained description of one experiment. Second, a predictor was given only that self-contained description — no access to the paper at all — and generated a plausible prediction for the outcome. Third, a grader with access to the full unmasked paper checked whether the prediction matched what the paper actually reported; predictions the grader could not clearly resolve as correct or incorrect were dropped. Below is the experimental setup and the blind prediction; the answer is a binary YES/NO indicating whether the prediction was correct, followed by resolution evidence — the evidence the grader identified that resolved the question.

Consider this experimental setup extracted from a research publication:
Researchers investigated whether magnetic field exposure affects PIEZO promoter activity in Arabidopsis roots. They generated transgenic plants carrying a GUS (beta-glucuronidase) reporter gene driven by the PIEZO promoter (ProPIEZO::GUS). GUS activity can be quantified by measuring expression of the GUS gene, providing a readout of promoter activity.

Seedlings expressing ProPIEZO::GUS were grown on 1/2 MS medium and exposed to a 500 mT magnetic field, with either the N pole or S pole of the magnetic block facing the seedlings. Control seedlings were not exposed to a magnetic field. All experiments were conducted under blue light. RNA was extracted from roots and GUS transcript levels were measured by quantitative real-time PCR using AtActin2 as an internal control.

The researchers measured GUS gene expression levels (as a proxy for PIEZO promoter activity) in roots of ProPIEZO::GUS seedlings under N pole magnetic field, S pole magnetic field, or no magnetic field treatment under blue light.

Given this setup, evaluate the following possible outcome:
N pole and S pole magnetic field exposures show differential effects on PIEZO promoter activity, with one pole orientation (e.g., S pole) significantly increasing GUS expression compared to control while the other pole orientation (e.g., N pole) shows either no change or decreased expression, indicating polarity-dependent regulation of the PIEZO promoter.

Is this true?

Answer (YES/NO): NO